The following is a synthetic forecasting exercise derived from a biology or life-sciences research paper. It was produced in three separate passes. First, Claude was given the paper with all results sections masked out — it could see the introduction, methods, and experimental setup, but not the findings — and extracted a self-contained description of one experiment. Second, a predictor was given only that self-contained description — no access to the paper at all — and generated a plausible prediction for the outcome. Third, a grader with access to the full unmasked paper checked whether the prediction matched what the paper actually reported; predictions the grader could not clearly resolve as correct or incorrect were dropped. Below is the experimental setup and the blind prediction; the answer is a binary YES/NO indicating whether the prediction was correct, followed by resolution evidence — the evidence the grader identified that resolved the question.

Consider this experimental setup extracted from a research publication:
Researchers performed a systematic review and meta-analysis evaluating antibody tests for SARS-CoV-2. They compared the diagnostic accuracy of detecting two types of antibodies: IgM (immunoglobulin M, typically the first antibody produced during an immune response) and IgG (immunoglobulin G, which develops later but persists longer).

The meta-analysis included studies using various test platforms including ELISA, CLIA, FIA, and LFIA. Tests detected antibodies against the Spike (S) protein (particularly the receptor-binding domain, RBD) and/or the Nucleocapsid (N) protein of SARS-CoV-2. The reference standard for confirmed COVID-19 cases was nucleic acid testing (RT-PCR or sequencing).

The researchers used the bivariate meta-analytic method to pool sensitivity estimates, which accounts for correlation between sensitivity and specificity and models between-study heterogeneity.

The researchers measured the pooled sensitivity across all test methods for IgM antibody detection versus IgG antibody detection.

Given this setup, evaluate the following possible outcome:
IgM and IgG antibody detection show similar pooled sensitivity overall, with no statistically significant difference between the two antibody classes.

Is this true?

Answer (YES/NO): NO